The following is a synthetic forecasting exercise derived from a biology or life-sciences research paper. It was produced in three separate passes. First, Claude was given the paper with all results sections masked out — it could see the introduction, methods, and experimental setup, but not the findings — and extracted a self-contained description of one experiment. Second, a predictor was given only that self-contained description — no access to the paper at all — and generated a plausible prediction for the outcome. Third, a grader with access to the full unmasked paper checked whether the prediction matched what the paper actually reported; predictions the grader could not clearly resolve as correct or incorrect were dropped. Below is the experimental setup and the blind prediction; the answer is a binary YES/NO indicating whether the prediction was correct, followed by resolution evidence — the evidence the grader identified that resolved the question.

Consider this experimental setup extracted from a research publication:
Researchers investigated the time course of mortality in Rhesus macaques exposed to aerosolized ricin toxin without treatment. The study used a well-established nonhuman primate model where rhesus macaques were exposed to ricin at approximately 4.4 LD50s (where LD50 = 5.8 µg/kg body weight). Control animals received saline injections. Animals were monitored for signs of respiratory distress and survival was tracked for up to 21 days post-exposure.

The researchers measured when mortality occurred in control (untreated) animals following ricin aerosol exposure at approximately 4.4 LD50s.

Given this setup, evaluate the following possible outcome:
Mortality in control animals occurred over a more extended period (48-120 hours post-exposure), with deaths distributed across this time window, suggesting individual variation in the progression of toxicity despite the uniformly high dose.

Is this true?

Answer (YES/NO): NO